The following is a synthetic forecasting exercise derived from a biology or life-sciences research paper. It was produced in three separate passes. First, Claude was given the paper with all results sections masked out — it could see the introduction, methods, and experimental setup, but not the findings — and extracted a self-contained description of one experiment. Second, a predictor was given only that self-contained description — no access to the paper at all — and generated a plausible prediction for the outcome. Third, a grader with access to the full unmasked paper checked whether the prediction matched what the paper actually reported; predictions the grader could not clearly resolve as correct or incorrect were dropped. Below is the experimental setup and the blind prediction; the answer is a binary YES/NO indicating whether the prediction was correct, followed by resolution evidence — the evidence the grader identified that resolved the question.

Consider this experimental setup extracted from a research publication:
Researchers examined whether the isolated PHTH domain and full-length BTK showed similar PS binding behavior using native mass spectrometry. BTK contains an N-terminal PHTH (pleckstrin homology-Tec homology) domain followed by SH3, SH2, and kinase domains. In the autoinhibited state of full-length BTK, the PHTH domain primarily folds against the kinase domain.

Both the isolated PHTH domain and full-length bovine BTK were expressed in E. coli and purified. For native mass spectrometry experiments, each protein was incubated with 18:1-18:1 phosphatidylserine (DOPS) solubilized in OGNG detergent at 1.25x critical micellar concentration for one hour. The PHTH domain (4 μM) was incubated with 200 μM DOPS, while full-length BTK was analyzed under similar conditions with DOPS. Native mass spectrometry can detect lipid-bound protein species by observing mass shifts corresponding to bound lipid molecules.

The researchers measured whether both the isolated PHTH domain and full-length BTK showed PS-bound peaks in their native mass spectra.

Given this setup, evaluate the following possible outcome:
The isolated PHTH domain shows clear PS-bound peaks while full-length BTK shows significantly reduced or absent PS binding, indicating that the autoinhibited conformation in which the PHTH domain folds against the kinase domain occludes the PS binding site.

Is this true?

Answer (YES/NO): NO